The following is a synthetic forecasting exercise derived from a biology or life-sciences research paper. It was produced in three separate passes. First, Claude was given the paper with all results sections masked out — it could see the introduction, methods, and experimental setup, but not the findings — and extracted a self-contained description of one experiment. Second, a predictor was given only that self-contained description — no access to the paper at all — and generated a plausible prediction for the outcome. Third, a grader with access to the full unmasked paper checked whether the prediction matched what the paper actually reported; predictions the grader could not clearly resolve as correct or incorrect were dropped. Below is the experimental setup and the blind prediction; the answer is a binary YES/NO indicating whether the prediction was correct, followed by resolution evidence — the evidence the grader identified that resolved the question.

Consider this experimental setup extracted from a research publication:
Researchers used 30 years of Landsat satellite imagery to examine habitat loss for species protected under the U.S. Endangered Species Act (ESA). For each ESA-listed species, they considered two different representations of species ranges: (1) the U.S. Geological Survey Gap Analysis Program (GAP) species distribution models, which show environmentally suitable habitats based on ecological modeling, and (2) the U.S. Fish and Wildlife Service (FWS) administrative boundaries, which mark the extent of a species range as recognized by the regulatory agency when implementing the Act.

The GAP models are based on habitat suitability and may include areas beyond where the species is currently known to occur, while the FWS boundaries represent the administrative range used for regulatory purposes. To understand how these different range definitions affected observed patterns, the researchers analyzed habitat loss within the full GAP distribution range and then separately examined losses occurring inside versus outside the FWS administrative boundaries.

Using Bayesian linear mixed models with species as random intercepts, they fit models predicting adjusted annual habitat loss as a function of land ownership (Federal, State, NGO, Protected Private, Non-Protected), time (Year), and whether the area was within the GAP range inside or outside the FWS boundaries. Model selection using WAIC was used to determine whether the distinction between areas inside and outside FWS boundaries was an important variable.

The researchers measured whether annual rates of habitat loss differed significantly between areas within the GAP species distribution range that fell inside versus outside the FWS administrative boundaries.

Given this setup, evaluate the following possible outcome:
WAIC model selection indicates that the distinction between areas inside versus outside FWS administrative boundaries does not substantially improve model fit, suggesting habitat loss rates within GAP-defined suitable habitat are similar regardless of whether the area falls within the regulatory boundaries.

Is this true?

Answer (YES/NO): NO